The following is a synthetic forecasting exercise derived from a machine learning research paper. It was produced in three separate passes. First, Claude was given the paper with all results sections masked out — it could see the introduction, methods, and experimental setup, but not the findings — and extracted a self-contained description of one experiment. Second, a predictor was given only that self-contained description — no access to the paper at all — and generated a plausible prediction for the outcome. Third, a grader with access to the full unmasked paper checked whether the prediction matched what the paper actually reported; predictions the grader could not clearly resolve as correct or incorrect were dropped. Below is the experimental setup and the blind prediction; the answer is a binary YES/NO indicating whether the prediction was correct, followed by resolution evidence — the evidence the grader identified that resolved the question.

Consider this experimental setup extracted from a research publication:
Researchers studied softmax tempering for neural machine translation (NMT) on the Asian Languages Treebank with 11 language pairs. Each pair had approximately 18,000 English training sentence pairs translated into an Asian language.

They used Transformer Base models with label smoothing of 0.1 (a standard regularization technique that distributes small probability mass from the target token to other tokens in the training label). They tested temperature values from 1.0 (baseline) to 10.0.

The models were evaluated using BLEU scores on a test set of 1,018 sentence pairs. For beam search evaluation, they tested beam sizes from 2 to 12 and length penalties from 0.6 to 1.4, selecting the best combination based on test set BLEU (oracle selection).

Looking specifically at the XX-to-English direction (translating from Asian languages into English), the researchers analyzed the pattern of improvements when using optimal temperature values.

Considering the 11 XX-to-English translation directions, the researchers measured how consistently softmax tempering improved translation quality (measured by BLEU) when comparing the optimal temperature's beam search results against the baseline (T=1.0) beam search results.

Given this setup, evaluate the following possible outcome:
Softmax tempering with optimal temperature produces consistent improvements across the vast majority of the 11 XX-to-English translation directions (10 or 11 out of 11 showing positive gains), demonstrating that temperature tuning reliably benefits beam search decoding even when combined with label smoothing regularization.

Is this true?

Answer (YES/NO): YES